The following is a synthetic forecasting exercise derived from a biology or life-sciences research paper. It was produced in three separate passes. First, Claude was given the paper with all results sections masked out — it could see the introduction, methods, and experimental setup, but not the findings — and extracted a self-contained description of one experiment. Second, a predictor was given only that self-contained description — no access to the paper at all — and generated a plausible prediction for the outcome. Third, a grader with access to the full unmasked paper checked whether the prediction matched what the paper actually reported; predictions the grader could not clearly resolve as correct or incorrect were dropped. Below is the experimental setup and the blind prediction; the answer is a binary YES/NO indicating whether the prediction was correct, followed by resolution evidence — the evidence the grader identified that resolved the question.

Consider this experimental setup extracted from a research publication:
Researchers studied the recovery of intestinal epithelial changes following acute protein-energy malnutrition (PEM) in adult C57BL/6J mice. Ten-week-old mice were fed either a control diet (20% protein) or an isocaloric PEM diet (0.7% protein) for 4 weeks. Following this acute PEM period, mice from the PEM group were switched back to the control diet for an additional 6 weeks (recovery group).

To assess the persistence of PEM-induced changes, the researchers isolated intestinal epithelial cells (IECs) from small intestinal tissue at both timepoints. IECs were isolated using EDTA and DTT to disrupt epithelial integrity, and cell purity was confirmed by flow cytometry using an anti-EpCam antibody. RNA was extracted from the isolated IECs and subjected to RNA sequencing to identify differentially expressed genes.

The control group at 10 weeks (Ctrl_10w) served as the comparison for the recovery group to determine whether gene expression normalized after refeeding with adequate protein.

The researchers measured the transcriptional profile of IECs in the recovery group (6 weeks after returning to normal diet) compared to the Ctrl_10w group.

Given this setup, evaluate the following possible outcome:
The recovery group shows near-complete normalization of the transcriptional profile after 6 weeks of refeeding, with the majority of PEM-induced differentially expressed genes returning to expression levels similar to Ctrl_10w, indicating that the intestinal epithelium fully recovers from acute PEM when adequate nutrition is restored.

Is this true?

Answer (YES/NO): NO